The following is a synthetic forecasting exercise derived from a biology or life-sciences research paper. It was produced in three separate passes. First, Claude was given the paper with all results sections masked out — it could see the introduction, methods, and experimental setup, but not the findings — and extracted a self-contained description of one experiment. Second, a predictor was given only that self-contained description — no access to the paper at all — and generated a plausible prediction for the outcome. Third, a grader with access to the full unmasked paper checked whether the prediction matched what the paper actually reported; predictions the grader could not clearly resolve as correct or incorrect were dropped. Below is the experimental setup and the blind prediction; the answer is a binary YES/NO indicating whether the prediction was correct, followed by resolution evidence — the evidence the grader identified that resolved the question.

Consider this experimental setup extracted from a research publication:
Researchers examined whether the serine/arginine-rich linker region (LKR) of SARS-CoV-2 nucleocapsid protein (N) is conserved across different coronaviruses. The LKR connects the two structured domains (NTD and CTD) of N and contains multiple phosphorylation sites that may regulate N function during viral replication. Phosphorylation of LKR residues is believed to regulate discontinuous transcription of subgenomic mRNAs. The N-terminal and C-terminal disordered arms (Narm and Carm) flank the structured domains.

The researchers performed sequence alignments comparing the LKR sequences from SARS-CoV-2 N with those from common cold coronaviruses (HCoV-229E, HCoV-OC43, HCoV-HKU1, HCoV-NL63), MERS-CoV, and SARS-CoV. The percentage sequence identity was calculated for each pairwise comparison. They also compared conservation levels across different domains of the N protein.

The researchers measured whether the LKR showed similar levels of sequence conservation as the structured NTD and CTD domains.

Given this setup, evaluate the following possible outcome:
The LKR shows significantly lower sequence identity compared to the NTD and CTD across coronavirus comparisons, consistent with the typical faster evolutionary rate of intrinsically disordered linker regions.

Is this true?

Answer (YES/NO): NO